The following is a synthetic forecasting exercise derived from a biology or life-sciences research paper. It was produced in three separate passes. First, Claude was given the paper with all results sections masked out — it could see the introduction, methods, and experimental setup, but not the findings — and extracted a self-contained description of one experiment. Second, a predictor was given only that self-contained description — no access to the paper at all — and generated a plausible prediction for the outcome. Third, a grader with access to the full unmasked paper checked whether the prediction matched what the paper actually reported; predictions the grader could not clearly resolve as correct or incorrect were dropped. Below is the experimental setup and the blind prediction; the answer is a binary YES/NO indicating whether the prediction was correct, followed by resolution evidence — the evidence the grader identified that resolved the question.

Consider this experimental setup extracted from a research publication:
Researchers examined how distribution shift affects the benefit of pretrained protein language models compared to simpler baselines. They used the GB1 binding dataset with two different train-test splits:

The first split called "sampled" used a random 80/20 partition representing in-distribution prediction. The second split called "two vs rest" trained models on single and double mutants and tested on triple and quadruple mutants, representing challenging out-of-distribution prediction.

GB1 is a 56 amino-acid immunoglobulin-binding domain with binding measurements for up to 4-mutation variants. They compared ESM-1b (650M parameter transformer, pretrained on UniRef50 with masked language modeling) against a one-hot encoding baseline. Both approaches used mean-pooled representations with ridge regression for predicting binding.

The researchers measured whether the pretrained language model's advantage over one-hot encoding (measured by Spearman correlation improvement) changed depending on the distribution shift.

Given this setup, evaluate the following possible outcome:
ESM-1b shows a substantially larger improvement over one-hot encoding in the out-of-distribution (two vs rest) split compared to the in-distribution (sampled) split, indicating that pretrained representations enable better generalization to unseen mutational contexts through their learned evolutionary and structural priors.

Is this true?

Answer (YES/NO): NO